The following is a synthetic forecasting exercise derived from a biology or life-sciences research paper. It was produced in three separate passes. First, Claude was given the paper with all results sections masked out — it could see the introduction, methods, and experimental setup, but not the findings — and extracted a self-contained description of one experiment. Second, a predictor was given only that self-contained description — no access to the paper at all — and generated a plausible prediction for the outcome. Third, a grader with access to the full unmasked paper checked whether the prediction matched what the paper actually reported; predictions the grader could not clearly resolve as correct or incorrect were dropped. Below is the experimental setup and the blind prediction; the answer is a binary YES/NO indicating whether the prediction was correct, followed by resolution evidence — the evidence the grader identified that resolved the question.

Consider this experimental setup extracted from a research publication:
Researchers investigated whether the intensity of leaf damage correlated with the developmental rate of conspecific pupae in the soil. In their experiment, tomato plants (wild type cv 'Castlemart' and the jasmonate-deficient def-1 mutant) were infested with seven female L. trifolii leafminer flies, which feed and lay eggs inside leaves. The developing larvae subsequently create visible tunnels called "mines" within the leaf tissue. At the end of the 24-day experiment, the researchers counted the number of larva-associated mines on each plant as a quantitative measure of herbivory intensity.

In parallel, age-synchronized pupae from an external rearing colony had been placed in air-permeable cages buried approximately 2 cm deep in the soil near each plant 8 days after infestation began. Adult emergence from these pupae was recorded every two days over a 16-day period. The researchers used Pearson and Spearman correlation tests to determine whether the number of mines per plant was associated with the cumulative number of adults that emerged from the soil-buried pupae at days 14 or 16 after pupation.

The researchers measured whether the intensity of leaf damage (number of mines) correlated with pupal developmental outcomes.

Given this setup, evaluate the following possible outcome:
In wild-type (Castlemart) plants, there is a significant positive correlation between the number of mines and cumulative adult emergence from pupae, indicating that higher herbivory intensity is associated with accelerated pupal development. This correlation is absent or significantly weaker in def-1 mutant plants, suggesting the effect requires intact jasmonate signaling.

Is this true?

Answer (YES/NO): NO